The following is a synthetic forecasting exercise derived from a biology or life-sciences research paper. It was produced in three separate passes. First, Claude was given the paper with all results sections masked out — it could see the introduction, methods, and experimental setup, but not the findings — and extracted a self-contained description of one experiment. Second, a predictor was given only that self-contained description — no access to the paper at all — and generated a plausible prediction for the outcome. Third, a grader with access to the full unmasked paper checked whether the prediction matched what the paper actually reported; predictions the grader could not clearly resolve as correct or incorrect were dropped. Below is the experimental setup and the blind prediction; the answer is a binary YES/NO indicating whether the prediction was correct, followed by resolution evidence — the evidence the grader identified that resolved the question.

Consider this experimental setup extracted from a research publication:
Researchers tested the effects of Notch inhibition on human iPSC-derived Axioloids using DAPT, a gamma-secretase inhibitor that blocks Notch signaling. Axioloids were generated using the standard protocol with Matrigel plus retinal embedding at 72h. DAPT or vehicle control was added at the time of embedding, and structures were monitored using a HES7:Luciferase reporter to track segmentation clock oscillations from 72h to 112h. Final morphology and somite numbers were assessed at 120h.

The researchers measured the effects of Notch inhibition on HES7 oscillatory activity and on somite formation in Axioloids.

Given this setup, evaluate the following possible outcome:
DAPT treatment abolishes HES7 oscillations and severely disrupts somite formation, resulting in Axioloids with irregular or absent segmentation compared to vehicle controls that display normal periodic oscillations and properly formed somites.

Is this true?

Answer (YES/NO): NO